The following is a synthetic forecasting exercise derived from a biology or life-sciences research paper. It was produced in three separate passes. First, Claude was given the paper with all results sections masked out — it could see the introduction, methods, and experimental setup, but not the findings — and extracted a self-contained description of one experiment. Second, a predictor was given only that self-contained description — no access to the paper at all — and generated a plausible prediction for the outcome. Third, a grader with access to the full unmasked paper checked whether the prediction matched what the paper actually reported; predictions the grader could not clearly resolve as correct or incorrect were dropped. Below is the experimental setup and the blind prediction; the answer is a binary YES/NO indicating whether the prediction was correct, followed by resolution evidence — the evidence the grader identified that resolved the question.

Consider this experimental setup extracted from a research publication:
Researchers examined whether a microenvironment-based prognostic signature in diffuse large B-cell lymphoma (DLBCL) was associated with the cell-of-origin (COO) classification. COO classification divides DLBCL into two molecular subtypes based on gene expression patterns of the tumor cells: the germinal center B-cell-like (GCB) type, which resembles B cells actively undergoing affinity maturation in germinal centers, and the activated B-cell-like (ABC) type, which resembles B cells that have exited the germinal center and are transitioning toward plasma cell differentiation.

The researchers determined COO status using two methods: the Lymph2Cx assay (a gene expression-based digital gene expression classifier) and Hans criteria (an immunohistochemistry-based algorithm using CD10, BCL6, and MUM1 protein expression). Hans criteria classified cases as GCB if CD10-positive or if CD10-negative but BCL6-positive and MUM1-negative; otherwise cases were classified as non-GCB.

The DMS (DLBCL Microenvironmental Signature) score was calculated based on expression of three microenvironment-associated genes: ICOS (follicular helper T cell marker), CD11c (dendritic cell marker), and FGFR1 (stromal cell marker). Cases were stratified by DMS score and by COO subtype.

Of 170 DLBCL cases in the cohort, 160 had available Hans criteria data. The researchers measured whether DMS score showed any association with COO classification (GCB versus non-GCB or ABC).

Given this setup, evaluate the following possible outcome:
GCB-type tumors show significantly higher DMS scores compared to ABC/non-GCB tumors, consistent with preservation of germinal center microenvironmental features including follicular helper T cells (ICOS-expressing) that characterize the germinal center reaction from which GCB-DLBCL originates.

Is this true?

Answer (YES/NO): NO